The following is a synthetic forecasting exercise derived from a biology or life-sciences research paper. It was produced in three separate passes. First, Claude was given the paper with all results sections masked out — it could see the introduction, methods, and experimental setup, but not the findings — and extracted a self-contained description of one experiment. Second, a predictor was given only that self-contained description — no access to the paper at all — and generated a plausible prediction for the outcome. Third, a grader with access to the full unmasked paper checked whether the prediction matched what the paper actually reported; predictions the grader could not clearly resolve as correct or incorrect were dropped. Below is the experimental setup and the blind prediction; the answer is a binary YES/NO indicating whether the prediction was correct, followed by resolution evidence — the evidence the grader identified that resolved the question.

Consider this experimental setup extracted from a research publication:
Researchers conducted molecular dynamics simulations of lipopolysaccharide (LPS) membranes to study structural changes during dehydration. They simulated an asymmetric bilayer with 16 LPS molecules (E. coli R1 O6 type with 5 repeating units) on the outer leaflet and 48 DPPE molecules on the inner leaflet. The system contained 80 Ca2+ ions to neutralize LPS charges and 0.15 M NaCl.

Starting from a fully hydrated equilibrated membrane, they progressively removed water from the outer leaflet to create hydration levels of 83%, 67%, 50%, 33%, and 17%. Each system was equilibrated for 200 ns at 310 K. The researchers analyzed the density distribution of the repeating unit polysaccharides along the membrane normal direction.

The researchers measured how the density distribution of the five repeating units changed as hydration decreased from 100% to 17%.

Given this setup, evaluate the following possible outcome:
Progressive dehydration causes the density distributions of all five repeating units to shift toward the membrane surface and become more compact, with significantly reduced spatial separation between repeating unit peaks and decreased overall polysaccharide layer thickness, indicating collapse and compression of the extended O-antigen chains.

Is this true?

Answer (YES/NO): YES